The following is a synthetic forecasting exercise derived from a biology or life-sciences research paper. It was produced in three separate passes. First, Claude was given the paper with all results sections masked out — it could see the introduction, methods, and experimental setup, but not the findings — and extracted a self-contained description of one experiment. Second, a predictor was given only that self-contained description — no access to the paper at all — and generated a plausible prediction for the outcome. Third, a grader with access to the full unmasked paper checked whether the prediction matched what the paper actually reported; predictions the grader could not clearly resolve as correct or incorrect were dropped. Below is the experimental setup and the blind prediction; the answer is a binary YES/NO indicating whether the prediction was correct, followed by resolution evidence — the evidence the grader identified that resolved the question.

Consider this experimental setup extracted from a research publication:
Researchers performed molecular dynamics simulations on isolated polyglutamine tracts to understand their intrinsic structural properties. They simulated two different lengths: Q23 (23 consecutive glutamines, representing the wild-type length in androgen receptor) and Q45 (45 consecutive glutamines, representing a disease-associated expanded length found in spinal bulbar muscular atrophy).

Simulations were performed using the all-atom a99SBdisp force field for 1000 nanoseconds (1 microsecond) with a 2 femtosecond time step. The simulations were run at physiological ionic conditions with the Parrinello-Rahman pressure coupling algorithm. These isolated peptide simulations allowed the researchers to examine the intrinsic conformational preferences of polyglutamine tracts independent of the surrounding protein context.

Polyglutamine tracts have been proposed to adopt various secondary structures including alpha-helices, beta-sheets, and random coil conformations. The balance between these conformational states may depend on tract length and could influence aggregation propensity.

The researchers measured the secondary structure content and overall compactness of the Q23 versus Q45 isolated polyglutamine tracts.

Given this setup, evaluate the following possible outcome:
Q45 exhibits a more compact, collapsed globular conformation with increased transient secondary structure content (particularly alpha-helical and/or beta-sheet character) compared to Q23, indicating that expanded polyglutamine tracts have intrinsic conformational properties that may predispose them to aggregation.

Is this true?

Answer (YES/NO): NO